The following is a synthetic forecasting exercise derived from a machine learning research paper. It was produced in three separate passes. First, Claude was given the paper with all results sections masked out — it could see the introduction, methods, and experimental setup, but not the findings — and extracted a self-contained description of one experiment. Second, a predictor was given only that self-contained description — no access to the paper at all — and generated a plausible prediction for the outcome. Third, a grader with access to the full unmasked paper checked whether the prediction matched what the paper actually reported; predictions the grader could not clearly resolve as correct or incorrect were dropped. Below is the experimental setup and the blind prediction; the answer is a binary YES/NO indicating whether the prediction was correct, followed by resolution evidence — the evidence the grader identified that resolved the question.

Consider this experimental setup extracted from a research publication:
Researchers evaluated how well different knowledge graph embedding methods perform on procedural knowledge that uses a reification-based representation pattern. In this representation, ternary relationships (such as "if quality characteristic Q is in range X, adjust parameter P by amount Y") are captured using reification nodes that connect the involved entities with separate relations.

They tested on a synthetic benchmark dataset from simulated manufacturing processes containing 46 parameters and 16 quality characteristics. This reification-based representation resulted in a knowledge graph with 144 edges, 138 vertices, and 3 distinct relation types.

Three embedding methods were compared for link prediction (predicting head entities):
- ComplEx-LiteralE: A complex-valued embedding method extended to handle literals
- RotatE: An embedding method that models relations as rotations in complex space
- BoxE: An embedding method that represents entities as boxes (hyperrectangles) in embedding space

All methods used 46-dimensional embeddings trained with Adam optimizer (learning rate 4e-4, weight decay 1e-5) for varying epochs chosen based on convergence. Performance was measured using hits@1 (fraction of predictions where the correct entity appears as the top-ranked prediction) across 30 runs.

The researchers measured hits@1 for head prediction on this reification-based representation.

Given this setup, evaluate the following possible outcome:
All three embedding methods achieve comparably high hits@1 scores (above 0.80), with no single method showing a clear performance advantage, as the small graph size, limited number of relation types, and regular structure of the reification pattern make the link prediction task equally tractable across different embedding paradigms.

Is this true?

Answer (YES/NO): NO